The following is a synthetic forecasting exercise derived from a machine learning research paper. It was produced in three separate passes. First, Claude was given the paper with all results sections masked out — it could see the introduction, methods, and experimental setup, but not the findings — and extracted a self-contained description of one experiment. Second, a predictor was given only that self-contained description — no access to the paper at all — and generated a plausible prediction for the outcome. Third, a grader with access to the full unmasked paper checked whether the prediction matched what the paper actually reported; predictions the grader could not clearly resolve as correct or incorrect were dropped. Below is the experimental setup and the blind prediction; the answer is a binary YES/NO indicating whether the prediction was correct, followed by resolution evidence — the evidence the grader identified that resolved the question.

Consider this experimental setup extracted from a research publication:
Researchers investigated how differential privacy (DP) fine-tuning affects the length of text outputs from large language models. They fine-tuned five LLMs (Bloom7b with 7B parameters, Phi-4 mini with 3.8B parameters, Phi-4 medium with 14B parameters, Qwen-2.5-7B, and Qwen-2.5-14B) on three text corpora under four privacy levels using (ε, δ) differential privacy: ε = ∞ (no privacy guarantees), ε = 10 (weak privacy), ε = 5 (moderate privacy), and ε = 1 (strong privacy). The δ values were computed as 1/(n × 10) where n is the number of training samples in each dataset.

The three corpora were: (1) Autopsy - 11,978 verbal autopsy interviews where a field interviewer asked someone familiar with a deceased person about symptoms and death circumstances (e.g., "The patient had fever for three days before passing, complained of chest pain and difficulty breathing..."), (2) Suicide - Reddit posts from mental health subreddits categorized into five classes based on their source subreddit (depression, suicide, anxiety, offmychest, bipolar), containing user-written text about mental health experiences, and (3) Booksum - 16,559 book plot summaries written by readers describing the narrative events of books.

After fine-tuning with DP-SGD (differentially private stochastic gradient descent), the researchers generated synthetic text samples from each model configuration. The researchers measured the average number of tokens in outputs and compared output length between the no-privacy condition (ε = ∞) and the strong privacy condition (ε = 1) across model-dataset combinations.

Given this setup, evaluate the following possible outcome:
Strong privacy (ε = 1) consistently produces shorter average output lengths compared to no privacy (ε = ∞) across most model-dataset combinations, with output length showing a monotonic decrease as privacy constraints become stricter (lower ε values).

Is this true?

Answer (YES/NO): YES